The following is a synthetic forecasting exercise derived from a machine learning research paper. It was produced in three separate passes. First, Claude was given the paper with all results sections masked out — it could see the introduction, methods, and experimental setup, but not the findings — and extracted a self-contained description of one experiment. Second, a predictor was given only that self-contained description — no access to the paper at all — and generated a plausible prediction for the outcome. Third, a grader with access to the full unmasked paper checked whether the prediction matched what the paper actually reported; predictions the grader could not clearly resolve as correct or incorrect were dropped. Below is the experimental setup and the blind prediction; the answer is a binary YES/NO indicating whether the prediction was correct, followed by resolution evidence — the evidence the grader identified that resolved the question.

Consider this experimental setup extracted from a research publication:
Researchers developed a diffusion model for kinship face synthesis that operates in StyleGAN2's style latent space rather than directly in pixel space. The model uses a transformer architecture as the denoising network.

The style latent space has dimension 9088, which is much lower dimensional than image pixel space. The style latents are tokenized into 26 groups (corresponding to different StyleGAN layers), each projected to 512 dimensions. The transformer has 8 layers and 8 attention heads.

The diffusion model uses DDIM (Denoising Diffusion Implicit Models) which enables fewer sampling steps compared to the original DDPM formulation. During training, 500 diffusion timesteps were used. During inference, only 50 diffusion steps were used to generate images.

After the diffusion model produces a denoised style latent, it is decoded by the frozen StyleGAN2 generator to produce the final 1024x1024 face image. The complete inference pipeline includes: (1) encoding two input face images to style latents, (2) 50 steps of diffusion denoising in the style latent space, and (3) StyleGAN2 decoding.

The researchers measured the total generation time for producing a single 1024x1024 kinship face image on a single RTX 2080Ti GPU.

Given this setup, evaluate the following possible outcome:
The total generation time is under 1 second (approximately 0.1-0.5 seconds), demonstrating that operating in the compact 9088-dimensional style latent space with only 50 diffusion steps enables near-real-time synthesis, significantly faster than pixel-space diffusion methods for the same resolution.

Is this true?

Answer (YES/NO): NO